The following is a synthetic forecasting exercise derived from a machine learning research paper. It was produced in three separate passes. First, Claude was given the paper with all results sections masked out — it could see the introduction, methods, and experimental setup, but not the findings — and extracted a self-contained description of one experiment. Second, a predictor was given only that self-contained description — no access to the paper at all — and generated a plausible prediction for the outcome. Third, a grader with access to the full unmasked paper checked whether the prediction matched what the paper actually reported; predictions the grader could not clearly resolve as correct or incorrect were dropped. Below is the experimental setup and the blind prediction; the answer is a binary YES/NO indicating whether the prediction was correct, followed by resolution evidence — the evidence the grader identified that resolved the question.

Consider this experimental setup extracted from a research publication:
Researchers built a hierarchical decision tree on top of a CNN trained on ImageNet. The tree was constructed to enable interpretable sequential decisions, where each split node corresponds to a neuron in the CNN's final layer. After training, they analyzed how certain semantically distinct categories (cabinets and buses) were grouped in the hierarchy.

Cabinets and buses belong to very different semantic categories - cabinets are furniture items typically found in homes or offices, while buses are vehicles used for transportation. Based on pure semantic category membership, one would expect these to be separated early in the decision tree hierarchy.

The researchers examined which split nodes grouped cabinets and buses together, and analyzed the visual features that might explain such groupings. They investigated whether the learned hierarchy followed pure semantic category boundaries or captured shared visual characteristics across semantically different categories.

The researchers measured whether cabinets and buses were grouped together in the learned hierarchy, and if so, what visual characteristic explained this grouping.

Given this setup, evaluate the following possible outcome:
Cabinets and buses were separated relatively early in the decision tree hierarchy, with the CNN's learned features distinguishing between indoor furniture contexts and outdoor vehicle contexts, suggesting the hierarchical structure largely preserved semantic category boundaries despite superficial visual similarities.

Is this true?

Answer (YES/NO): NO